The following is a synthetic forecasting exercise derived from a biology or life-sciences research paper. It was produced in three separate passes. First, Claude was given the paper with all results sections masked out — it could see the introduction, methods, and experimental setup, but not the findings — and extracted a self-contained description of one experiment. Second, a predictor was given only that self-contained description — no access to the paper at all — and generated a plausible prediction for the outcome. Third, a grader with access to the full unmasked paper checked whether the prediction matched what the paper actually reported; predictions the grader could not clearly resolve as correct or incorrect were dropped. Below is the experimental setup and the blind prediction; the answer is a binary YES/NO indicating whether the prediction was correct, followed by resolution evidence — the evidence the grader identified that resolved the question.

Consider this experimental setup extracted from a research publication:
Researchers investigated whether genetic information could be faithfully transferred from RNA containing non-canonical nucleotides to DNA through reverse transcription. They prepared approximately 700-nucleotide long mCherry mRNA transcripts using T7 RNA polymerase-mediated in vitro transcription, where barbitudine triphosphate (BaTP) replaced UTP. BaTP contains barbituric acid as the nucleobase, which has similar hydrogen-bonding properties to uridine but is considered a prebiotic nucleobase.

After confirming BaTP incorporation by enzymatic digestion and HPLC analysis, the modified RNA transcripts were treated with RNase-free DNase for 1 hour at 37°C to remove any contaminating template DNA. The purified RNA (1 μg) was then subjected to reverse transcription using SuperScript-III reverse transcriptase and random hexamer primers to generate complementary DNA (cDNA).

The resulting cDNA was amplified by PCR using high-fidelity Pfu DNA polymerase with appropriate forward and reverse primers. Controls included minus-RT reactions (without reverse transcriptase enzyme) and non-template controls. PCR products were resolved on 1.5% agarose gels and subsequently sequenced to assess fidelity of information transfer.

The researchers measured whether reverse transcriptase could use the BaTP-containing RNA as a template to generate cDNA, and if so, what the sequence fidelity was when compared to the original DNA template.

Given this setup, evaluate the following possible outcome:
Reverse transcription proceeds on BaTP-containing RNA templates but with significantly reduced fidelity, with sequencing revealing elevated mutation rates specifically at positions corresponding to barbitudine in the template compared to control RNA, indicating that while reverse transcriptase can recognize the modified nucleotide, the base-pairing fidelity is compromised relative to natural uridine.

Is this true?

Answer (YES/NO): NO